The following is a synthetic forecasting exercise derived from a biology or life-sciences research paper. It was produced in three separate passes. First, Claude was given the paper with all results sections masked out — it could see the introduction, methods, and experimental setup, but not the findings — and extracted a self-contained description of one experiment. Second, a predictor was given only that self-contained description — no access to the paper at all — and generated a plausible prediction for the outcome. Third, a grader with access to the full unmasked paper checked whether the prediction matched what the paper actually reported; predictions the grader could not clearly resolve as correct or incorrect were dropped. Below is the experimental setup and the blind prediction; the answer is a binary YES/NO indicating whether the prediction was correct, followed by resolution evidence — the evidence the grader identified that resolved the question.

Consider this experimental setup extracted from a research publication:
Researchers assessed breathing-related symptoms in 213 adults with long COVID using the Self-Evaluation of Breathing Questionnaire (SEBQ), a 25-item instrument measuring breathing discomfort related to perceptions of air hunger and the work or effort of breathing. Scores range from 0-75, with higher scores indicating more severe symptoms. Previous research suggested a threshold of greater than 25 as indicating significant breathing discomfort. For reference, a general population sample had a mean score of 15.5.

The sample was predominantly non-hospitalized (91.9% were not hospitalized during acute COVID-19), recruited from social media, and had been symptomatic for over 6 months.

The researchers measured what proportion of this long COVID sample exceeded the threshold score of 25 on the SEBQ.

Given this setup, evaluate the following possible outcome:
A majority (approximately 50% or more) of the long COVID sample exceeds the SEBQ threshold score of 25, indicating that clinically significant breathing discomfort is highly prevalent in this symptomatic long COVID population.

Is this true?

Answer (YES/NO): YES